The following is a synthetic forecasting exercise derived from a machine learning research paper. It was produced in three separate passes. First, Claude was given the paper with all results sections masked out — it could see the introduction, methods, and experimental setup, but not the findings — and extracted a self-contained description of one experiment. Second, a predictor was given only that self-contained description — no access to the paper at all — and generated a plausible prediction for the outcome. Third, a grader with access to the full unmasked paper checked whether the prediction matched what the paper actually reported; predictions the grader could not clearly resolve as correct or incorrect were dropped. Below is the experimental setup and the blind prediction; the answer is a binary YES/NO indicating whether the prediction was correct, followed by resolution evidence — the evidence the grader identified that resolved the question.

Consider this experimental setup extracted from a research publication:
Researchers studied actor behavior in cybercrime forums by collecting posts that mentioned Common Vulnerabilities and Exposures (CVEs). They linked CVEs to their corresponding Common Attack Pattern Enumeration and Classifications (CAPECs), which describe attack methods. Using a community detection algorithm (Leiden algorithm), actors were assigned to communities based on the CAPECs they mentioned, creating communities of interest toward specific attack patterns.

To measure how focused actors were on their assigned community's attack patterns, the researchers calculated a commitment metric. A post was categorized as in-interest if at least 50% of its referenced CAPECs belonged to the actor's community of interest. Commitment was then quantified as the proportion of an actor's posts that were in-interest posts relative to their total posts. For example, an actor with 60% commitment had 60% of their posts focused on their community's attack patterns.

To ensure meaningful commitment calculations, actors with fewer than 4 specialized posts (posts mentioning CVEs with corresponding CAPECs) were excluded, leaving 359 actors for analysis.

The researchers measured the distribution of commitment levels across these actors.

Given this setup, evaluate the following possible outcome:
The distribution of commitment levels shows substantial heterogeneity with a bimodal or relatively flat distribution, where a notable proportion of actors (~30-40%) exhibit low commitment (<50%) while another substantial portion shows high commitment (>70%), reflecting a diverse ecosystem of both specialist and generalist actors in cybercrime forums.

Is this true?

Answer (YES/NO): NO